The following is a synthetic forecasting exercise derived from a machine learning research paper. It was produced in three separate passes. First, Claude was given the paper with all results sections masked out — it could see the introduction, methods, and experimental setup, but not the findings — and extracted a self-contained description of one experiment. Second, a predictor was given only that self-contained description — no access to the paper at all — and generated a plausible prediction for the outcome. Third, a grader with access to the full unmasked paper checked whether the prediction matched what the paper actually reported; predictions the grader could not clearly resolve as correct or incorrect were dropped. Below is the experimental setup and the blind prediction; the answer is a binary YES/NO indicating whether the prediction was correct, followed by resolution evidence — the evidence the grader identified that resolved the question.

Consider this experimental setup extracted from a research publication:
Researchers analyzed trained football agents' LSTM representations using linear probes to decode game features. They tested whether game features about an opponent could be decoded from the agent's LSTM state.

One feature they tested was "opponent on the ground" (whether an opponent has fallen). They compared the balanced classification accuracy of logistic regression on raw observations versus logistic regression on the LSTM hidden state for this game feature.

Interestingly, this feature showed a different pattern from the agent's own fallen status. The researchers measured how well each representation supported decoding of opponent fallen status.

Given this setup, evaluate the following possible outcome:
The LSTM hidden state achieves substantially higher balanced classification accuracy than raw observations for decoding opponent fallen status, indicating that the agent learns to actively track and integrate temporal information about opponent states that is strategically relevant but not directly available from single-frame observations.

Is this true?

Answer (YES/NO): NO